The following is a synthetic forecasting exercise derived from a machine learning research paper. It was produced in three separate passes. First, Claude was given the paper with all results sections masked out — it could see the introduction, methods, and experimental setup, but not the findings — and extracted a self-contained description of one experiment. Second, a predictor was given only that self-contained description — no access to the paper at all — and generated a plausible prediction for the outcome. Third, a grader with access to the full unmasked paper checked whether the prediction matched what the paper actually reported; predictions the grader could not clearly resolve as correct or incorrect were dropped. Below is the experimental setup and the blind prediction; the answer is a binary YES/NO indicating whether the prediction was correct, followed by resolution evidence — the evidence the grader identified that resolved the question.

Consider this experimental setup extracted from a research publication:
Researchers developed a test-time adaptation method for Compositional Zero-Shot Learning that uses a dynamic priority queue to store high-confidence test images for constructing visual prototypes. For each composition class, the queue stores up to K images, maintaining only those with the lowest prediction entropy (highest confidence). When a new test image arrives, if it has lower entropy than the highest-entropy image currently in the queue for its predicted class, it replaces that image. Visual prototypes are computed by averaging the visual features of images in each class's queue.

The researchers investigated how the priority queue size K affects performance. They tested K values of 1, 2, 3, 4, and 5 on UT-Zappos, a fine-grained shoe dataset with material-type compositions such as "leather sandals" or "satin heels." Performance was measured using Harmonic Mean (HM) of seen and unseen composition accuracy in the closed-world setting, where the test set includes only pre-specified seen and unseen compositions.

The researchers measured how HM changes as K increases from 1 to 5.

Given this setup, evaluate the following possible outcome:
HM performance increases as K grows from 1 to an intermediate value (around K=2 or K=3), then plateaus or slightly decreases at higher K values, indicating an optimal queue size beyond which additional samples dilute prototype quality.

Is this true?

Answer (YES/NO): YES